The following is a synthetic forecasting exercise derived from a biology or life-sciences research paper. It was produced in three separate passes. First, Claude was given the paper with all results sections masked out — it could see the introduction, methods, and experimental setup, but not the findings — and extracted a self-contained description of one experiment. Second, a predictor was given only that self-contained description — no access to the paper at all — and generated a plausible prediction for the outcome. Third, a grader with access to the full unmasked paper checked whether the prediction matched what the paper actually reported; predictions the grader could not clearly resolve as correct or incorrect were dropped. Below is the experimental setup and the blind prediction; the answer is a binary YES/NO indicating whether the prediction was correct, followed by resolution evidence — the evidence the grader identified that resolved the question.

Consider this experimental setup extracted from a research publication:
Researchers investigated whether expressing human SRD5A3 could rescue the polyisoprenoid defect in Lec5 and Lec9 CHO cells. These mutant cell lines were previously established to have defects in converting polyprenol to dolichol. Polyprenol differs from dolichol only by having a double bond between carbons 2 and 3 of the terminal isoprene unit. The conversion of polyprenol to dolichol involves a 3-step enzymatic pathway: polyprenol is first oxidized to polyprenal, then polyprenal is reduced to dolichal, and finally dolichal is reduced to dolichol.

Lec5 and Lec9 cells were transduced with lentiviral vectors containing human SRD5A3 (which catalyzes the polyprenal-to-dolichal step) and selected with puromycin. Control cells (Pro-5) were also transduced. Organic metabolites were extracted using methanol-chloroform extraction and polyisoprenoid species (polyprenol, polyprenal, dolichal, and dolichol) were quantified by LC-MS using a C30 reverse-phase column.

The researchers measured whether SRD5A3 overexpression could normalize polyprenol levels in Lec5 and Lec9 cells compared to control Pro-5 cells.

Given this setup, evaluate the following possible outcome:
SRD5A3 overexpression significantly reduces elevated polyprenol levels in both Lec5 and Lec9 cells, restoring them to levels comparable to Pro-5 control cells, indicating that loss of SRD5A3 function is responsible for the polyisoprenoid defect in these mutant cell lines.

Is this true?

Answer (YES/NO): NO